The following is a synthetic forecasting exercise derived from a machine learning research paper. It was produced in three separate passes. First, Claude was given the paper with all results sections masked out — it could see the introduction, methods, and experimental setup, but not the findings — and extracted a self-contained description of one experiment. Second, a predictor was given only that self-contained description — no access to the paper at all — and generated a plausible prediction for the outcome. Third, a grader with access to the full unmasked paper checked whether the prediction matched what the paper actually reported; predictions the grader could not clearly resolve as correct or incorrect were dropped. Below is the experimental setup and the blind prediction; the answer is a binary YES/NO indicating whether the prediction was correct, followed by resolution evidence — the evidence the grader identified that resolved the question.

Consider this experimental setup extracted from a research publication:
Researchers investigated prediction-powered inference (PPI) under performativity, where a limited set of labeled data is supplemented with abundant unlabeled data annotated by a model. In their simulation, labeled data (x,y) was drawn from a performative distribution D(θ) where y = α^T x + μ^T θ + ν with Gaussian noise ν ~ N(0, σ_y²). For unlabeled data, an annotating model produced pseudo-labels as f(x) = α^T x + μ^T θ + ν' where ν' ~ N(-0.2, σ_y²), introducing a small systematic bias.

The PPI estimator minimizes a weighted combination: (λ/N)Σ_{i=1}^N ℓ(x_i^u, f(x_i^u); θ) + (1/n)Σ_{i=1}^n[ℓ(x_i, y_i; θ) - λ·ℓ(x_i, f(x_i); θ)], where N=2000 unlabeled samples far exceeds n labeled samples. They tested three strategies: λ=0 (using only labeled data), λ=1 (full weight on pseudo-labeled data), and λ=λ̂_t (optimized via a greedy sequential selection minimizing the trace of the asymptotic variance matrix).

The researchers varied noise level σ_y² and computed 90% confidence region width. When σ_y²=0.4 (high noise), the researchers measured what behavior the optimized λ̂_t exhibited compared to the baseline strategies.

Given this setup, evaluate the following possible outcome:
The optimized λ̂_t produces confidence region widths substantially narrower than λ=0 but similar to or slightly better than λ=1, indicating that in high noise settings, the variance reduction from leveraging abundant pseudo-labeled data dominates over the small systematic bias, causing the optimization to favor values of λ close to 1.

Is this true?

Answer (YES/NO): YES